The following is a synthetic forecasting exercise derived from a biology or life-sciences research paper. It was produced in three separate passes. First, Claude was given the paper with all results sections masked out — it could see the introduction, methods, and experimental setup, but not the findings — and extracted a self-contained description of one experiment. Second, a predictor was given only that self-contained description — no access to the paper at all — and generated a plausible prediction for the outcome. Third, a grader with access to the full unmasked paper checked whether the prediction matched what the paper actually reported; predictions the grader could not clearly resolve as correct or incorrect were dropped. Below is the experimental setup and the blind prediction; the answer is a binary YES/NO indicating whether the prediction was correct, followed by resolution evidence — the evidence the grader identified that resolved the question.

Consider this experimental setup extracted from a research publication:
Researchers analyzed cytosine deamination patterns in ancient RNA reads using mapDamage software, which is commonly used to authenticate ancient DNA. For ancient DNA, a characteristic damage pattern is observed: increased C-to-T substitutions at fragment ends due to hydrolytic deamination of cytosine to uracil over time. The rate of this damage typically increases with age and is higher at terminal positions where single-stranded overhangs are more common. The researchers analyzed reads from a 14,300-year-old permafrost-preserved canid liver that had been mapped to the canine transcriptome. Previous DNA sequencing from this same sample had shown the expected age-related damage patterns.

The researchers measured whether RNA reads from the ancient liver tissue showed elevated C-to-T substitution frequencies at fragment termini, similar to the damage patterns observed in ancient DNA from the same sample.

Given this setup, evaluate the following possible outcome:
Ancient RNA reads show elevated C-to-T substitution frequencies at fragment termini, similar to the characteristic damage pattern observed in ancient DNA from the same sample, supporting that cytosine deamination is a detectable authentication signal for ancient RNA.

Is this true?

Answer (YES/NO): NO